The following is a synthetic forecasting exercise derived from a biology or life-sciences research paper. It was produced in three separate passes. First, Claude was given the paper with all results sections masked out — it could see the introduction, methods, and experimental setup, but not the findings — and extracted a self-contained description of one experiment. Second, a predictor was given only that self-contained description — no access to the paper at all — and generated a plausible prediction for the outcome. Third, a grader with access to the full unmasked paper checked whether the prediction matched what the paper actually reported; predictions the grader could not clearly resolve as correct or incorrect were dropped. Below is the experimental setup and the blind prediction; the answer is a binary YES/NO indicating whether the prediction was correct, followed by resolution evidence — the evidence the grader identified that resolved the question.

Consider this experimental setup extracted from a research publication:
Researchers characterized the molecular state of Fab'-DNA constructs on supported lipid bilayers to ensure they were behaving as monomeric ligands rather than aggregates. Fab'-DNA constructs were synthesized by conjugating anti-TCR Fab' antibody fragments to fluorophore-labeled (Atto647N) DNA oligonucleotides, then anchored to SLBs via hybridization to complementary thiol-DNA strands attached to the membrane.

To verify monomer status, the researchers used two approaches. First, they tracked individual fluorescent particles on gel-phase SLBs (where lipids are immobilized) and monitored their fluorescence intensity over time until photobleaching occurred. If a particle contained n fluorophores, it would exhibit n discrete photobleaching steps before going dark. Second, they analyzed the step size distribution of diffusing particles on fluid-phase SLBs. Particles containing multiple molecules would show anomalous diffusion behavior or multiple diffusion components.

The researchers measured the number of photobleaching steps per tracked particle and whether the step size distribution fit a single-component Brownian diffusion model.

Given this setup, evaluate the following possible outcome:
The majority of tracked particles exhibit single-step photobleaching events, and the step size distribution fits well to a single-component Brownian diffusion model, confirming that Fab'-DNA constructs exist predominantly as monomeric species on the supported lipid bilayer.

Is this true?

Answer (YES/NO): YES